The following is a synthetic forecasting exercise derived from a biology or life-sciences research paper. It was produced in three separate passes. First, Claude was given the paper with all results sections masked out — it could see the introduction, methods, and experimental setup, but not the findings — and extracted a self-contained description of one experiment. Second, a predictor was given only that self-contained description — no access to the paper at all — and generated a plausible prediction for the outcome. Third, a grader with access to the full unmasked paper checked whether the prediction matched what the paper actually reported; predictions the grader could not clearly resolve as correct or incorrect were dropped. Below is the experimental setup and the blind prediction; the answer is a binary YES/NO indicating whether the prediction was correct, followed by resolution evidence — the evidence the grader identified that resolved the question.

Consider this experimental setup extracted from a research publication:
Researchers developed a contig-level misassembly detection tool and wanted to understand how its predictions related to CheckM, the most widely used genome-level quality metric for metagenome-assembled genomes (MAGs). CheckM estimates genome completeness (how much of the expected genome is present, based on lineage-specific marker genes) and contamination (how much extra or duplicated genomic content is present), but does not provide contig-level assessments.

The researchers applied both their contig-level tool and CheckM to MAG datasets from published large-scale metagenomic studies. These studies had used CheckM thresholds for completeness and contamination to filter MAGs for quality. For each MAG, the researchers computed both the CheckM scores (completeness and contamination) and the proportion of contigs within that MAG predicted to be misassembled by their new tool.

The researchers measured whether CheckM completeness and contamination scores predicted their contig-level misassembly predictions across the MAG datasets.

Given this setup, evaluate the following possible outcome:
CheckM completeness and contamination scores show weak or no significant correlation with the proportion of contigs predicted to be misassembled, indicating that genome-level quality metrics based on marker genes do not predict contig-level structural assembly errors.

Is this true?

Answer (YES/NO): YES